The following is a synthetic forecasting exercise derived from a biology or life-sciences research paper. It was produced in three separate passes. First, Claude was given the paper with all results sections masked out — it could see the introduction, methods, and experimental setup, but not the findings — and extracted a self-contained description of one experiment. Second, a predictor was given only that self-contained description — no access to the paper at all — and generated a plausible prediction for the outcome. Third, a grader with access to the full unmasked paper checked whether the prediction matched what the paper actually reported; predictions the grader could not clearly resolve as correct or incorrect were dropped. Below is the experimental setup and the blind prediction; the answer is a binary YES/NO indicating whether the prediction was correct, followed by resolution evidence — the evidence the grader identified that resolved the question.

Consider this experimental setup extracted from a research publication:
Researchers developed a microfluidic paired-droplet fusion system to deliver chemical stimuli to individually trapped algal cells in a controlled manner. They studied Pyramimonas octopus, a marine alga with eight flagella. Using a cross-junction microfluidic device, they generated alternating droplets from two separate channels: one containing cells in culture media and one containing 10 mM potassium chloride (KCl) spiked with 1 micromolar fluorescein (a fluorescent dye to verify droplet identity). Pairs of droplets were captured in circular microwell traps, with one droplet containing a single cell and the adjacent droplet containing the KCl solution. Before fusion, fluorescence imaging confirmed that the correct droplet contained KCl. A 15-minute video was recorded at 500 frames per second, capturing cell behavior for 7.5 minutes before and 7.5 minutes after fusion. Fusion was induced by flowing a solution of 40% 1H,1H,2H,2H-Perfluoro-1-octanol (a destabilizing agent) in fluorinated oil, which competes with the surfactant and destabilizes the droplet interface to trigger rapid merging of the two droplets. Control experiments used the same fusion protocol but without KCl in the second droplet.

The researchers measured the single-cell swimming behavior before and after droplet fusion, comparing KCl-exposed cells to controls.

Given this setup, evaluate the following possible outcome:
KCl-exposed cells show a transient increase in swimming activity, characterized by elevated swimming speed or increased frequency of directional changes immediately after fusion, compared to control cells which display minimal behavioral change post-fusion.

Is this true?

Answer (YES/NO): NO